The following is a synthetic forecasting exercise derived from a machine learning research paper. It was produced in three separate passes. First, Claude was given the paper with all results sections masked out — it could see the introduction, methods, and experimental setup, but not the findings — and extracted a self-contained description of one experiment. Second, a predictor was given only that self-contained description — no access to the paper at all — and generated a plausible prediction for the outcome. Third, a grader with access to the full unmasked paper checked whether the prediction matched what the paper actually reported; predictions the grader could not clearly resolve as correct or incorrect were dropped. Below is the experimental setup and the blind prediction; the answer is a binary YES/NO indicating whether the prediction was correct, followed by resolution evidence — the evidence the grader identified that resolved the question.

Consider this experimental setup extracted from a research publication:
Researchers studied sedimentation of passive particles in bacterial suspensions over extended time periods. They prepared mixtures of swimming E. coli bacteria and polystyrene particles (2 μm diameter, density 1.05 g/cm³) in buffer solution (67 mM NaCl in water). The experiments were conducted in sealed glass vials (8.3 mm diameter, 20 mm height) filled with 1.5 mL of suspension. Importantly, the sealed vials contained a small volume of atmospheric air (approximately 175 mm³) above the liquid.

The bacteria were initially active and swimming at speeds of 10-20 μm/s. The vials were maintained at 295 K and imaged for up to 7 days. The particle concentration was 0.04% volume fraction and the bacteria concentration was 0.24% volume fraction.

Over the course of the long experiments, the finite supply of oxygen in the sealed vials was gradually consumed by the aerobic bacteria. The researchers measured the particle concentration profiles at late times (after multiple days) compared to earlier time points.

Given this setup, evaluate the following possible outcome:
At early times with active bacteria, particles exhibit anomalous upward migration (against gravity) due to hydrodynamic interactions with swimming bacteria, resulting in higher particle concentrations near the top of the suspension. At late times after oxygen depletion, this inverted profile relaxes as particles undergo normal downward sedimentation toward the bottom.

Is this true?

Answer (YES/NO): NO